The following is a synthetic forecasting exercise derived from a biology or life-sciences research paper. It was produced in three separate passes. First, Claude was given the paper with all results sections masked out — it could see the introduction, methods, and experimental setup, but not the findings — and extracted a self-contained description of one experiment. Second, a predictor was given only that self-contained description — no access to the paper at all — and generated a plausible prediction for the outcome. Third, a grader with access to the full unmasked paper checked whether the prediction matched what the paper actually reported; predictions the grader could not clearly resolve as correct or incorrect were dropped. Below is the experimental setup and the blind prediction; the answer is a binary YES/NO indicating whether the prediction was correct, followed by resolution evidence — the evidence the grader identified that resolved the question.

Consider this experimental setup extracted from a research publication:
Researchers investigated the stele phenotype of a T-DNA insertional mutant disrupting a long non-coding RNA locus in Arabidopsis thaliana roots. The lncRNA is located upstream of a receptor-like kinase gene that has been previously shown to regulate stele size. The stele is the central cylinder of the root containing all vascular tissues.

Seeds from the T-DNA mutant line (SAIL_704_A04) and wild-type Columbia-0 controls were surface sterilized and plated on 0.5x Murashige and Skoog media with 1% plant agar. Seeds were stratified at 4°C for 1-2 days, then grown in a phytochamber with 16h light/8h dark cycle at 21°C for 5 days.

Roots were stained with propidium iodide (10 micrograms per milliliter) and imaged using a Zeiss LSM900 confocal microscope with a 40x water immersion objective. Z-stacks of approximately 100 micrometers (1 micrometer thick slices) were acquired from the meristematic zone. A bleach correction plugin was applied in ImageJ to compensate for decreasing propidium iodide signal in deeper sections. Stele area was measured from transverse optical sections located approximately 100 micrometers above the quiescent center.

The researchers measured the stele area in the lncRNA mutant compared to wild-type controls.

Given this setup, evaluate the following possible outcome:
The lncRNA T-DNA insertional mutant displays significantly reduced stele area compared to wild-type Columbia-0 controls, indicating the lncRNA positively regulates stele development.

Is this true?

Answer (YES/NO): NO